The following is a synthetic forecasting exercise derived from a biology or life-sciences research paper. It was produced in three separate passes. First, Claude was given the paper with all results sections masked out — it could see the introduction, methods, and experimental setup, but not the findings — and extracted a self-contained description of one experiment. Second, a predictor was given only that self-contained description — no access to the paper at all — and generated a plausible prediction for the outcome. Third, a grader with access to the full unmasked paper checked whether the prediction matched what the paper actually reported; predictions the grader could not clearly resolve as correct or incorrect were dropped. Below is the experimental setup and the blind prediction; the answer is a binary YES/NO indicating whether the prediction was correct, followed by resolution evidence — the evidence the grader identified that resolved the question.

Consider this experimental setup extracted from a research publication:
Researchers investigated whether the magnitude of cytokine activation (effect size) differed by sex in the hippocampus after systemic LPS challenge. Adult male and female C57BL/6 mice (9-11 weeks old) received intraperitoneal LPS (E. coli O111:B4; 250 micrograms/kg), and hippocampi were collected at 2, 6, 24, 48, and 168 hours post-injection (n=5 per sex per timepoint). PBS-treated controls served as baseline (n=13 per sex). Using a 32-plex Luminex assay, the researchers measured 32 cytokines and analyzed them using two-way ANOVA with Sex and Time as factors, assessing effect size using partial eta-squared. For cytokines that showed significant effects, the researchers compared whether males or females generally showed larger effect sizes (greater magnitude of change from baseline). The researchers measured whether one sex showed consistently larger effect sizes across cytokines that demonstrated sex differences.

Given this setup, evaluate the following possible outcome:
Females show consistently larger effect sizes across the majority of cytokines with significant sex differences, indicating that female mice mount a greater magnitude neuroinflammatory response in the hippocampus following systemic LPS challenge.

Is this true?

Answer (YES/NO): NO